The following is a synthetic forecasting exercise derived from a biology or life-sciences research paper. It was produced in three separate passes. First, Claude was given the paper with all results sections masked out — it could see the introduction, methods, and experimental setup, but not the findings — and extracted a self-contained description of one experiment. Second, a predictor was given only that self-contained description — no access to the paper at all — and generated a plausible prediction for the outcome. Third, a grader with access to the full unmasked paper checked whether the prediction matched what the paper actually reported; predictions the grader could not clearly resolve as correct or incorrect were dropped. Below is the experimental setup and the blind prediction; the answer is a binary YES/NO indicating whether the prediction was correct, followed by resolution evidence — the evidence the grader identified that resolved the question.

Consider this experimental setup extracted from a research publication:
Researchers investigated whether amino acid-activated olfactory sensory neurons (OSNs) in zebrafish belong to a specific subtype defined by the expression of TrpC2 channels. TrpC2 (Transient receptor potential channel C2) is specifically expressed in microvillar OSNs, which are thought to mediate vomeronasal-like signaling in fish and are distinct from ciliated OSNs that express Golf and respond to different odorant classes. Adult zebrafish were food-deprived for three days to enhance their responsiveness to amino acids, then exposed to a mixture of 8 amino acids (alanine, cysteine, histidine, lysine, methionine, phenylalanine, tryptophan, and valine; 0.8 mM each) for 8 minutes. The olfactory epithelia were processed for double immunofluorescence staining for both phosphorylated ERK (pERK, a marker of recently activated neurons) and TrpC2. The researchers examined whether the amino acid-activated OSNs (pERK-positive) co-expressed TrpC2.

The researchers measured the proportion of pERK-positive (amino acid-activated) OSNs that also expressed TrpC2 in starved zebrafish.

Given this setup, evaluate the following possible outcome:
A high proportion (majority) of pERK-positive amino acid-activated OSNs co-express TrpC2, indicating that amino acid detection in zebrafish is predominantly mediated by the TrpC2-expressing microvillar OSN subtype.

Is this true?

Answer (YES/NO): YES